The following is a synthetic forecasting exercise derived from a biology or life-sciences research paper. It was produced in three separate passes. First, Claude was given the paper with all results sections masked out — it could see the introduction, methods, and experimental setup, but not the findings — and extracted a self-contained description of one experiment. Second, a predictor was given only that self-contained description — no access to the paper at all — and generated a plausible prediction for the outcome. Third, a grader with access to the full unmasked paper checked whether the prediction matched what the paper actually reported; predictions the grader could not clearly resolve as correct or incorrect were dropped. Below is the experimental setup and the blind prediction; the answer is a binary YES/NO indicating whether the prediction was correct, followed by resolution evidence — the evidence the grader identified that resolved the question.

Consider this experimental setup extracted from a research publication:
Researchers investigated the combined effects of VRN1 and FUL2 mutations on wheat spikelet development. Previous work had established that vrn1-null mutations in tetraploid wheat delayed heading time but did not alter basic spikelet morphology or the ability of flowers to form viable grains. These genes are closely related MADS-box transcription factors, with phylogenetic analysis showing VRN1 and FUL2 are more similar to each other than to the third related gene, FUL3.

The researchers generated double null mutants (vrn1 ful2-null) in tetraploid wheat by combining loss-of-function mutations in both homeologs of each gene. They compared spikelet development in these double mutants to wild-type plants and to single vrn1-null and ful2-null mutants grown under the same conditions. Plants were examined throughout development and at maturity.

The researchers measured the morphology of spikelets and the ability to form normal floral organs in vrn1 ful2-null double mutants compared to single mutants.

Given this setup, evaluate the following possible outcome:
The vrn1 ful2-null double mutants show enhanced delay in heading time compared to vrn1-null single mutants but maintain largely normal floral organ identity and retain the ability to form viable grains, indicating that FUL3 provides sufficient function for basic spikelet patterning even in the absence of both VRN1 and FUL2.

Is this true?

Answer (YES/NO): NO